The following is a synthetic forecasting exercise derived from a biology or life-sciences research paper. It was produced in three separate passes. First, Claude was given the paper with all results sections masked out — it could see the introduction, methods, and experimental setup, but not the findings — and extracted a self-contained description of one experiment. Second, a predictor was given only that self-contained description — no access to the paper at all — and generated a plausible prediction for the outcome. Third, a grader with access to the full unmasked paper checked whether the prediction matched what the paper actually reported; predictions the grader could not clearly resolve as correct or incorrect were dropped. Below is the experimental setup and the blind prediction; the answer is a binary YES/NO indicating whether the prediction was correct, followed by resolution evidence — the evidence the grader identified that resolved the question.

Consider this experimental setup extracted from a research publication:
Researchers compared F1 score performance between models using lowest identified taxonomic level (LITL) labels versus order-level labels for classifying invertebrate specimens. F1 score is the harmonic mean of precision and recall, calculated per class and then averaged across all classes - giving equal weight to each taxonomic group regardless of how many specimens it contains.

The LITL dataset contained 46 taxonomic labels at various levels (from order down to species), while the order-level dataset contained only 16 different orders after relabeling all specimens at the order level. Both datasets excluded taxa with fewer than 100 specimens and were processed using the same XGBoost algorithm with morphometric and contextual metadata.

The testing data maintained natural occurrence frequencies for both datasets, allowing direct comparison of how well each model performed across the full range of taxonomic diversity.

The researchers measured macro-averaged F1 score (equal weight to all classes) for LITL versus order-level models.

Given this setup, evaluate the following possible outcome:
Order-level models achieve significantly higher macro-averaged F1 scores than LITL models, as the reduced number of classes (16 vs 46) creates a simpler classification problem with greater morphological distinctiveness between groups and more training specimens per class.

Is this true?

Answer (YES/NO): YES